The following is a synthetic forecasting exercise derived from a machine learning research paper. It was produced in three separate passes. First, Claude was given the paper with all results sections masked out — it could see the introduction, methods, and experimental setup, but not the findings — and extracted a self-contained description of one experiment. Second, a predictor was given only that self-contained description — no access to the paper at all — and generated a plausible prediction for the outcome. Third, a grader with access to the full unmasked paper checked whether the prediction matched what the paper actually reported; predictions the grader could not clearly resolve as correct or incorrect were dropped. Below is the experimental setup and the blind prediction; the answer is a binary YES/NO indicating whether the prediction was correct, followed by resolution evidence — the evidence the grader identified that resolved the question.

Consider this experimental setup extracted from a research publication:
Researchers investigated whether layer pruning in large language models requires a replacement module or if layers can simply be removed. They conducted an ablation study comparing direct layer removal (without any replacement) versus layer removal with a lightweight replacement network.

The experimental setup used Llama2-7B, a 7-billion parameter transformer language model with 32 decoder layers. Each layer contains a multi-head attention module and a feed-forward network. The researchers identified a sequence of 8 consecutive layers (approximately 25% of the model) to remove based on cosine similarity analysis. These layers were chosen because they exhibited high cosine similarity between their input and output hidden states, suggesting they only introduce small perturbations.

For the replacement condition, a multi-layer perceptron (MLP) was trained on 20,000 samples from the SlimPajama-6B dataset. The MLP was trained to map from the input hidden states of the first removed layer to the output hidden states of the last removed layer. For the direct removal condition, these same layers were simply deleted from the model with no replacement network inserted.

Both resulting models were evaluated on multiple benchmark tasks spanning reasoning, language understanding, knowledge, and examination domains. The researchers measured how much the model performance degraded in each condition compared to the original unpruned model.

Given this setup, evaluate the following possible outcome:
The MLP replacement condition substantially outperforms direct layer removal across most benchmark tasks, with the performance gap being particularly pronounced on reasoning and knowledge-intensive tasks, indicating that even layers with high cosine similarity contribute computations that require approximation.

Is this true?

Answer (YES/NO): NO